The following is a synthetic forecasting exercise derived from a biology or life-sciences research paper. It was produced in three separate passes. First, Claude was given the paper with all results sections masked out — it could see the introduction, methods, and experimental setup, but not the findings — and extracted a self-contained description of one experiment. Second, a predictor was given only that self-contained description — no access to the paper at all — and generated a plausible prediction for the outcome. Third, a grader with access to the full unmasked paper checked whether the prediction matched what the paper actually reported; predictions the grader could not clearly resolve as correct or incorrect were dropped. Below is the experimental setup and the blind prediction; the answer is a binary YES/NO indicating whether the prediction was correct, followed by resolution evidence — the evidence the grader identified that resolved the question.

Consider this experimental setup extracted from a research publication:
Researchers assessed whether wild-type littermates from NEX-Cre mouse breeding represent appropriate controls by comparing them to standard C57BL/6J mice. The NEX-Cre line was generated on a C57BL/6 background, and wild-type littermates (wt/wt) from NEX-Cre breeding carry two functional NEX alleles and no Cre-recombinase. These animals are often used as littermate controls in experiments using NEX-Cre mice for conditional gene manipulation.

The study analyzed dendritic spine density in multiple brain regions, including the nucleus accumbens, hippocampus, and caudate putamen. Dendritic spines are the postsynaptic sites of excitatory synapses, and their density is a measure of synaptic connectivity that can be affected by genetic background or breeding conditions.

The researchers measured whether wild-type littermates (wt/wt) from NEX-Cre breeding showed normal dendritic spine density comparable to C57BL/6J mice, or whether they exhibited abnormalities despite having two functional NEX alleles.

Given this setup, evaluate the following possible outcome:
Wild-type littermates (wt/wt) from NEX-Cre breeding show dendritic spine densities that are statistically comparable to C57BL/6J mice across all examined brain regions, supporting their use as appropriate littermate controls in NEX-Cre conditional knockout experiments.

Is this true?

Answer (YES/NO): NO